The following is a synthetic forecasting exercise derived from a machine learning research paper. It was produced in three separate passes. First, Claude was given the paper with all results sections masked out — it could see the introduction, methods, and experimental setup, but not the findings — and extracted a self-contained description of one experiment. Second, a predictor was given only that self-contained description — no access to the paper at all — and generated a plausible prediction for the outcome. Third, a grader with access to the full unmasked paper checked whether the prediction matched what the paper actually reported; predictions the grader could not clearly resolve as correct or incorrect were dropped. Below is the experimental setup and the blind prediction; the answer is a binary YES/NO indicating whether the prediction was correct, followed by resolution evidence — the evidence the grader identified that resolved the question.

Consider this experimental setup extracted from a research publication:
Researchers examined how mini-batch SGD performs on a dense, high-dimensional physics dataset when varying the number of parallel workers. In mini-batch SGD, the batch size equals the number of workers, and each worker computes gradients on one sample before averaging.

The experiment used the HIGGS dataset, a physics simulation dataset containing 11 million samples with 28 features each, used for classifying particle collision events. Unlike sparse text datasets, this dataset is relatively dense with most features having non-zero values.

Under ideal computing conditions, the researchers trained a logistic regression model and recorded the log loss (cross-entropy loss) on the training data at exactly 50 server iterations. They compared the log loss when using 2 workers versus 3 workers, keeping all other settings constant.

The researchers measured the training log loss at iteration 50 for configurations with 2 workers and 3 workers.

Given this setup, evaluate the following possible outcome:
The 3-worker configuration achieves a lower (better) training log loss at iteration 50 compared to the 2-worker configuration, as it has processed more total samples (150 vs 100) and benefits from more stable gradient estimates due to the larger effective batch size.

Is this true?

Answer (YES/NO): YES